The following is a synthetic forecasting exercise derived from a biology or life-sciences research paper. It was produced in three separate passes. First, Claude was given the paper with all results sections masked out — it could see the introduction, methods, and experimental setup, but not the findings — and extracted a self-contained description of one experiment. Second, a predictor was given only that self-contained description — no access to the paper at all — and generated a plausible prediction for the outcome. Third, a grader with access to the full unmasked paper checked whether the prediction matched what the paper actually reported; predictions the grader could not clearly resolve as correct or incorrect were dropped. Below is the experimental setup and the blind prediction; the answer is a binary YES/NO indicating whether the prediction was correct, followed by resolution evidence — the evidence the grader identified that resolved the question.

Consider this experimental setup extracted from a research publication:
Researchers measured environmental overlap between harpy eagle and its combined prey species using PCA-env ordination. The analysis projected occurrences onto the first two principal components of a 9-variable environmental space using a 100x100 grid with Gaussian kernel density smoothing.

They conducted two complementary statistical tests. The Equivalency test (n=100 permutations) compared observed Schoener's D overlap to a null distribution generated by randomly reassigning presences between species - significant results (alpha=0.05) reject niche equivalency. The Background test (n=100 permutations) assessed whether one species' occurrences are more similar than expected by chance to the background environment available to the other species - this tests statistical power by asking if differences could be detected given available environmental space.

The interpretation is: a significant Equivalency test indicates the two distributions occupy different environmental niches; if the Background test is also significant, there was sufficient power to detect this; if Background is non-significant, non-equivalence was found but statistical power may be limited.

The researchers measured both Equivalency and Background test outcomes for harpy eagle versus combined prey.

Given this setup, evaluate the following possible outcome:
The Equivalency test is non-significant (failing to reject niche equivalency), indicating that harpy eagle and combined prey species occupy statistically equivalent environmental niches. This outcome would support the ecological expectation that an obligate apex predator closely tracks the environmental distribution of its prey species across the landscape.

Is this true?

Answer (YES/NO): NO